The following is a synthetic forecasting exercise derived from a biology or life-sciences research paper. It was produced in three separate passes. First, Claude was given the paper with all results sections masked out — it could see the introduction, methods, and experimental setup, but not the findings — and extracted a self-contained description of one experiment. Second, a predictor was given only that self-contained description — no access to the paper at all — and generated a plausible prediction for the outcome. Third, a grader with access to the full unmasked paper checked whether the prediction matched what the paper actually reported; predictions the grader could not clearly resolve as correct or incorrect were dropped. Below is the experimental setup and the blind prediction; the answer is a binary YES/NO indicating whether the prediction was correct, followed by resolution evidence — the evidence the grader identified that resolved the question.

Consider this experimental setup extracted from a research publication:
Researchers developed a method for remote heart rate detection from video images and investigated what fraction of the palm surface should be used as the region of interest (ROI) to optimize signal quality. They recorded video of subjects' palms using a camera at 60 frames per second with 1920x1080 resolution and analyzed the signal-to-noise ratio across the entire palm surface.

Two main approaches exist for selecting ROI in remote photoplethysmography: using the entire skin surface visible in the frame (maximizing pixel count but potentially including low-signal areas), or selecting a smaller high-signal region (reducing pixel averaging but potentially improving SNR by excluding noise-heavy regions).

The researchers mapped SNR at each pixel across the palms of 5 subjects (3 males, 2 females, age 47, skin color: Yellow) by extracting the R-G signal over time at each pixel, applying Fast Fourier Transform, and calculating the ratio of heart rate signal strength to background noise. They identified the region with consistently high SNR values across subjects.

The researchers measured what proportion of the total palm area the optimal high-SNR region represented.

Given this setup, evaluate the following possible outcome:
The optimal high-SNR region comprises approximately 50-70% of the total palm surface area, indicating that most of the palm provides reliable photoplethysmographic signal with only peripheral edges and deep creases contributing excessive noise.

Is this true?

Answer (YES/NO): NO